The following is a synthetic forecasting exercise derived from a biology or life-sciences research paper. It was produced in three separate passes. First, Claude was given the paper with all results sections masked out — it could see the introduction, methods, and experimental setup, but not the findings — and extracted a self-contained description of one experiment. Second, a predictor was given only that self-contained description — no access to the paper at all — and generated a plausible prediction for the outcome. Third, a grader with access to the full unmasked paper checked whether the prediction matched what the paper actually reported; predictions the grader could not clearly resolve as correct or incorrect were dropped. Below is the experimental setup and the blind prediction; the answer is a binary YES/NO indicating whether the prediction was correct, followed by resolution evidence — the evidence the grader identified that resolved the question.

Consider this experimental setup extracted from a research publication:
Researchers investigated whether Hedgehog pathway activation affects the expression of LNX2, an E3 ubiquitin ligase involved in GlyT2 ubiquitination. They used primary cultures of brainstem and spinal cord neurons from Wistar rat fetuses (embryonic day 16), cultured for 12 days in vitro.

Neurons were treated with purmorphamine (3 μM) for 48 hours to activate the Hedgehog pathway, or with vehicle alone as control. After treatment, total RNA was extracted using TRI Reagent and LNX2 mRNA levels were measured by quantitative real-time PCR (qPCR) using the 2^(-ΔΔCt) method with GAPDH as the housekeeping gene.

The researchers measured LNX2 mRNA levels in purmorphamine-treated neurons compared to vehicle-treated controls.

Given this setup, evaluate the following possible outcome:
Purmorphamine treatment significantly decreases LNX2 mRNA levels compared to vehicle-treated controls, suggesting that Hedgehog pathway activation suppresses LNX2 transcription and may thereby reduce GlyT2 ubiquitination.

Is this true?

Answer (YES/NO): NO